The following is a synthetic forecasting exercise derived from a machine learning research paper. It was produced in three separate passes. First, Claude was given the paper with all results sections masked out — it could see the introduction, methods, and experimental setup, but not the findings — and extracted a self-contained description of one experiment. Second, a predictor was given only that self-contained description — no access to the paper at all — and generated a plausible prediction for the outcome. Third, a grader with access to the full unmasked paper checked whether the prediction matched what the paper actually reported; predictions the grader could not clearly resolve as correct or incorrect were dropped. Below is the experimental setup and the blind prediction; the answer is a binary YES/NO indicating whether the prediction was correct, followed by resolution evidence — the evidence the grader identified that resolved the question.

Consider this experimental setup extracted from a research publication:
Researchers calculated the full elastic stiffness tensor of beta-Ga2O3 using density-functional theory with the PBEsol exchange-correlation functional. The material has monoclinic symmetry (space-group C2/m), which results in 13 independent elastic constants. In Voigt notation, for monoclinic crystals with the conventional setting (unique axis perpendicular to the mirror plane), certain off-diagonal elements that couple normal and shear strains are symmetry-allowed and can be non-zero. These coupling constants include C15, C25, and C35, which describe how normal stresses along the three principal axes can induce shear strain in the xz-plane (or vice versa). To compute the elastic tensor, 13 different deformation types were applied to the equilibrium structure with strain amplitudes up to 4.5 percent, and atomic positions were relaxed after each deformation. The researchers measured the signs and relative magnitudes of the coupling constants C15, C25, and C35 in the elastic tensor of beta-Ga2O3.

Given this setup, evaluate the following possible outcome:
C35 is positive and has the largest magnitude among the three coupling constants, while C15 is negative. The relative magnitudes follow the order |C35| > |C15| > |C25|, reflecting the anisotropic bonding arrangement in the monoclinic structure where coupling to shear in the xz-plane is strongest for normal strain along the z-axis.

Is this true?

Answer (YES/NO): NO